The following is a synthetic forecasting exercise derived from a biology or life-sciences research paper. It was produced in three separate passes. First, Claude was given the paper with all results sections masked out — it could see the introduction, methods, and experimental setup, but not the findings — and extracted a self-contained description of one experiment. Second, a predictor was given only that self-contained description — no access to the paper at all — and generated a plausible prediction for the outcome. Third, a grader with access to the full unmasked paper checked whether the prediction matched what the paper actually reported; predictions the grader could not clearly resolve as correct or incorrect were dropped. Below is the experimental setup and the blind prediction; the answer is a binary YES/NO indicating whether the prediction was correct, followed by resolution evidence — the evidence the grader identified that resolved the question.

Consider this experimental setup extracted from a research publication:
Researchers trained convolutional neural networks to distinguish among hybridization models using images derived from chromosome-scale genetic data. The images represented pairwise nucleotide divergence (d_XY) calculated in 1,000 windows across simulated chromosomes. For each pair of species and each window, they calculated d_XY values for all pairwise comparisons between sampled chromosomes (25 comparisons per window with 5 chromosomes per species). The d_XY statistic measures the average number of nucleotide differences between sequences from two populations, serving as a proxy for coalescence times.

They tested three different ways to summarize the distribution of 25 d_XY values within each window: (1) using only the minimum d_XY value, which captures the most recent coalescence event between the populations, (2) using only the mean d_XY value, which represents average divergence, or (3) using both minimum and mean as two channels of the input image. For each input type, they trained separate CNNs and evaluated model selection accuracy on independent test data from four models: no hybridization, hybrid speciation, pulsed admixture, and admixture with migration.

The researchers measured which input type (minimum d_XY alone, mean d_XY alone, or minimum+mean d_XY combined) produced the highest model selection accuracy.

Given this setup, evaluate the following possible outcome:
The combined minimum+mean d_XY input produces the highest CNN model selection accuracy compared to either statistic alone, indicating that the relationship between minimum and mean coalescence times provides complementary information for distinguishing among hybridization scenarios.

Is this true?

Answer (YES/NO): NO